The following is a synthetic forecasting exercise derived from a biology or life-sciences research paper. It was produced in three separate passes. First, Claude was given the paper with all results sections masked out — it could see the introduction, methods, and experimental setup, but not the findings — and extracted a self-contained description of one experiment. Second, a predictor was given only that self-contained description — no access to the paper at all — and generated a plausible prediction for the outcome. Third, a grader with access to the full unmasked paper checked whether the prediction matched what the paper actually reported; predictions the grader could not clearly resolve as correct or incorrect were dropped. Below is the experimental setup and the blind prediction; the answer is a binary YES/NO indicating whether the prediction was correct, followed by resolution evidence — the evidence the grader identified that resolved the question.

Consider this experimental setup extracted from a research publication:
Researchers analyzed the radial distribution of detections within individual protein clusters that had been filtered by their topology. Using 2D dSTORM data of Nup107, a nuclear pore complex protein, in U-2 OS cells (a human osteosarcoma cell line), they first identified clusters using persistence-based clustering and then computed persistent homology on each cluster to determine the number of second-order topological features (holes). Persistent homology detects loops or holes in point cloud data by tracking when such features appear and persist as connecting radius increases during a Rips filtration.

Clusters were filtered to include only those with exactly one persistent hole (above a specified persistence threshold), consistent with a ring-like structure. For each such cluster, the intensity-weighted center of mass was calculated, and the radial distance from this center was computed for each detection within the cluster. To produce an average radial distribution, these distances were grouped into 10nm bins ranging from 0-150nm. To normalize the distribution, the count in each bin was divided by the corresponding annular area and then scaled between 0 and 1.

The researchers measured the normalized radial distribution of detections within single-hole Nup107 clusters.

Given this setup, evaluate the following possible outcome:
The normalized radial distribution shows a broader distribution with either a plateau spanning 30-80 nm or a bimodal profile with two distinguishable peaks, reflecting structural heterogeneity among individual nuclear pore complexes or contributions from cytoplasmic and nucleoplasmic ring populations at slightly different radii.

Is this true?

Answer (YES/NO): NO